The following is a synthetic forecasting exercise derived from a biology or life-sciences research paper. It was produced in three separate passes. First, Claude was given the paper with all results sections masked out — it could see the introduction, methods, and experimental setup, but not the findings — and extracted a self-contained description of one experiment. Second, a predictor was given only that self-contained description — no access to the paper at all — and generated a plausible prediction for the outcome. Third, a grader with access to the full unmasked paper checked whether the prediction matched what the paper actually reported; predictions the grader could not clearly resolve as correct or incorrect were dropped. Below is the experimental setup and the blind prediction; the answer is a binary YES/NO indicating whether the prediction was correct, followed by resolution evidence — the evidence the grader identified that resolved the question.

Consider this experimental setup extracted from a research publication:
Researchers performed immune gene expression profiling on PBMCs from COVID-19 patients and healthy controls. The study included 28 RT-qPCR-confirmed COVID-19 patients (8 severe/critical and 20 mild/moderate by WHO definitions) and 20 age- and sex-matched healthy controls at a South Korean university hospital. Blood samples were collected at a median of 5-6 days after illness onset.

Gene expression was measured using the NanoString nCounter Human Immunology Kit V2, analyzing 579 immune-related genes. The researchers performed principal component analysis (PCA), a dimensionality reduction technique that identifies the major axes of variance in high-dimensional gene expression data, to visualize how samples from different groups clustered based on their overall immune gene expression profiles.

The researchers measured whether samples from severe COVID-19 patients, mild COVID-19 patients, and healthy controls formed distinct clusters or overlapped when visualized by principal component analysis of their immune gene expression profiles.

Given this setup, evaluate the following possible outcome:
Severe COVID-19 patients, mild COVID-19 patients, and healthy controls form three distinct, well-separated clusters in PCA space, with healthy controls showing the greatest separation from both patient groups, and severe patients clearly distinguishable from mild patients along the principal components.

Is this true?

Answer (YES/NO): NO